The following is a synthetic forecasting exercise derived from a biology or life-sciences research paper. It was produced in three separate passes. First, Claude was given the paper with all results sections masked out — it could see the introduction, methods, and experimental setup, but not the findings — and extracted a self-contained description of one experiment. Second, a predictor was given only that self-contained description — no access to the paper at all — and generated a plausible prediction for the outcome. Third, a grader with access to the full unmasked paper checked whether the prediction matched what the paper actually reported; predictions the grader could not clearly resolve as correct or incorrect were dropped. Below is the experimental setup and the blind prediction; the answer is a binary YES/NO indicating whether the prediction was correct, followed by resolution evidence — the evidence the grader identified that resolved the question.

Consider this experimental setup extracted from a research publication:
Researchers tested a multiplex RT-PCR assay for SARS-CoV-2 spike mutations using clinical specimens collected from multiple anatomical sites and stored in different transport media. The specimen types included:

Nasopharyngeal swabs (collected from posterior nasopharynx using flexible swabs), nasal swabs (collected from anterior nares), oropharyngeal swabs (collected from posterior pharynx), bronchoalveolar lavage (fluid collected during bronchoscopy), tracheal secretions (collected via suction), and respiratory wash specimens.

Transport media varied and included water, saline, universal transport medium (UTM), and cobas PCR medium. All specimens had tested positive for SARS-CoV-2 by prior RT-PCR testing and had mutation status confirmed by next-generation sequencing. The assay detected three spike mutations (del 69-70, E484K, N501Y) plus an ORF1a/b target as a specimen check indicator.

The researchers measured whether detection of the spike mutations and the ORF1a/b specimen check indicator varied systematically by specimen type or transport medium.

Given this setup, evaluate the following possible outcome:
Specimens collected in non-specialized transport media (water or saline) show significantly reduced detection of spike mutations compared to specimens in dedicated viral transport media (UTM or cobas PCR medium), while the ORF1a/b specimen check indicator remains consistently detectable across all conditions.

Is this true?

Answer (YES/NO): NO